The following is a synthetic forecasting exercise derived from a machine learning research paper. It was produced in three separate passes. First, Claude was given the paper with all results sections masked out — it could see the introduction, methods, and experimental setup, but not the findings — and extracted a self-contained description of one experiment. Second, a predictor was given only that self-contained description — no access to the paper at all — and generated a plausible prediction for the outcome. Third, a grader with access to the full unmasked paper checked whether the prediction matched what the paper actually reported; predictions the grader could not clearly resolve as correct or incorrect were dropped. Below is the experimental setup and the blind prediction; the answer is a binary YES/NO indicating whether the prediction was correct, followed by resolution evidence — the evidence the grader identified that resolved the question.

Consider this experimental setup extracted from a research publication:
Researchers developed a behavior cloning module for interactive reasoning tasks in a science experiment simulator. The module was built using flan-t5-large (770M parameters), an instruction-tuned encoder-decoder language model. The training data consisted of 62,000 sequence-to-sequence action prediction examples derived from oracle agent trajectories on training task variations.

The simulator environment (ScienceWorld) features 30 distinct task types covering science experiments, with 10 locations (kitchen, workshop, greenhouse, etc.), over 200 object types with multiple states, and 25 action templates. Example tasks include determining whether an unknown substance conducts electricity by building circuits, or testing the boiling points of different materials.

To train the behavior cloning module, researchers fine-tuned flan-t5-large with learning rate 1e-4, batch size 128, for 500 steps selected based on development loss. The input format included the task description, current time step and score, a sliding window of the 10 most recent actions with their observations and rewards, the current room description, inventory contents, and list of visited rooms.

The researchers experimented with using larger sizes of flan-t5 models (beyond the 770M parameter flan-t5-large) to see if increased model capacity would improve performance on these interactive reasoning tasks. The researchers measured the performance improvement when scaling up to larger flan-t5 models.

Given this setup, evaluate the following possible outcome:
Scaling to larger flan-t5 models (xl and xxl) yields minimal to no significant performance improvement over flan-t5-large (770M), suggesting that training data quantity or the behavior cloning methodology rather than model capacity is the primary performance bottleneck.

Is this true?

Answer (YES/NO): NO